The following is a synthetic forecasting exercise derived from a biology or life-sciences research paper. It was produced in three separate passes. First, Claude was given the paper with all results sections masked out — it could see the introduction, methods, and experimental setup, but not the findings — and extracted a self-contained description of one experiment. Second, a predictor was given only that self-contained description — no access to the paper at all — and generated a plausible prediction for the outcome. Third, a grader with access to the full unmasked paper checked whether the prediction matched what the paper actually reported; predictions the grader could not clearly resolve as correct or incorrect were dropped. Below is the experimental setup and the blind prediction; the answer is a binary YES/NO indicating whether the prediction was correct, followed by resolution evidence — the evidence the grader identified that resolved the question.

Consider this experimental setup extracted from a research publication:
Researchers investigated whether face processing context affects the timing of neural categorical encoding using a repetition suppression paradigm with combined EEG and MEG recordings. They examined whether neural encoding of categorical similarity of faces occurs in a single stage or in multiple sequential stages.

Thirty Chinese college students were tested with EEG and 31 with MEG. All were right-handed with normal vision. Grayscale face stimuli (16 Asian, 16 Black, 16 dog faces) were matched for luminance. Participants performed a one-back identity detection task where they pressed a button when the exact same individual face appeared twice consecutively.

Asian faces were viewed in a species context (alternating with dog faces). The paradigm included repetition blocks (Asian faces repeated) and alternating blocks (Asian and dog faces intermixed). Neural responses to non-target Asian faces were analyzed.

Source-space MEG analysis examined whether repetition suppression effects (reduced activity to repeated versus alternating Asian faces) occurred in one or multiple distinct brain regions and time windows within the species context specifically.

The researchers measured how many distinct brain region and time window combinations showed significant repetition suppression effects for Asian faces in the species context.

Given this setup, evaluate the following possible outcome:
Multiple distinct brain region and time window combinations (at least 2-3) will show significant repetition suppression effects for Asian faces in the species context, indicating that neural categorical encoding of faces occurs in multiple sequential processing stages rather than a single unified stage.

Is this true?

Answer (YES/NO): YES